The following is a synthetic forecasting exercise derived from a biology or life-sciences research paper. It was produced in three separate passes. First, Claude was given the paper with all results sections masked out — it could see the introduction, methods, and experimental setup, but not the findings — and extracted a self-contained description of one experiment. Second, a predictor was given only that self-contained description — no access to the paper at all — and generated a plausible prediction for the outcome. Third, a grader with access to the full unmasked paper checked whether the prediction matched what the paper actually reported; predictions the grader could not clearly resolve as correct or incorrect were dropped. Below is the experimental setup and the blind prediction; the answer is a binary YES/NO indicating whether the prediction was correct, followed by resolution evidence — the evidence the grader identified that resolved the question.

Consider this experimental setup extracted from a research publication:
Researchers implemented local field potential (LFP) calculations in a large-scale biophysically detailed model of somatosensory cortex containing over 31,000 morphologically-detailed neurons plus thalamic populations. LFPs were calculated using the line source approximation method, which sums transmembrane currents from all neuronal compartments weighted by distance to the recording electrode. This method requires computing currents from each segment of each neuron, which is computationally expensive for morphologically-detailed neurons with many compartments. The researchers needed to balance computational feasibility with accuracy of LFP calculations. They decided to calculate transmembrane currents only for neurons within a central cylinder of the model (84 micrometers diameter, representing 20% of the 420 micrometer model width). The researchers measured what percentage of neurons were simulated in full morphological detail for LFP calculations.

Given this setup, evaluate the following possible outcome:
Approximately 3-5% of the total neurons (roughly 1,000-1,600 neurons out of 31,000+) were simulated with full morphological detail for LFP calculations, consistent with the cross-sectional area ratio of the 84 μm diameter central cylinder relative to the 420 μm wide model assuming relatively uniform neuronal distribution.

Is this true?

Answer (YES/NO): YES